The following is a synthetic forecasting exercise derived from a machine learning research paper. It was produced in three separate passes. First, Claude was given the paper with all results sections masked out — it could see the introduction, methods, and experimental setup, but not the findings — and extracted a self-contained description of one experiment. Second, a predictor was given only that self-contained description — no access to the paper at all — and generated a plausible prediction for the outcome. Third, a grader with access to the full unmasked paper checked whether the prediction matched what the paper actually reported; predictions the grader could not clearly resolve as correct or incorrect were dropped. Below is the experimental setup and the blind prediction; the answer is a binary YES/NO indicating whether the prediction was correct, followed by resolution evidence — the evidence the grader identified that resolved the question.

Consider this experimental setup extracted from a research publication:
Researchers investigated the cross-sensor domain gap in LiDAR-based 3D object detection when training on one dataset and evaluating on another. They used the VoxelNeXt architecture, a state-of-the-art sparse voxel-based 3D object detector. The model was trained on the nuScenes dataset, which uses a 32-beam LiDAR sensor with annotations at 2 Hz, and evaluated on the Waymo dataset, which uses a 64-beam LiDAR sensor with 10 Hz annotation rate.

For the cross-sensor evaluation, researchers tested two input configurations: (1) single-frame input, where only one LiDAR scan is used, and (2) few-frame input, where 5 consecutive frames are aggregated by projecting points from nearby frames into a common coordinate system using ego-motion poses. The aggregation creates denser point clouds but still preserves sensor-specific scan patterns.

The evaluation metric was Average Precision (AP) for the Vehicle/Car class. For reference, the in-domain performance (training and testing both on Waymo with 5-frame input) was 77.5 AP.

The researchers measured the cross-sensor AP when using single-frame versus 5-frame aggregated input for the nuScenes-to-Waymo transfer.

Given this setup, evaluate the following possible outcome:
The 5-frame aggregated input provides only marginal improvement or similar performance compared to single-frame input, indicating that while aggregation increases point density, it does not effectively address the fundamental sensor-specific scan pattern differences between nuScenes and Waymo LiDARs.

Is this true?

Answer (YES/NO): NO